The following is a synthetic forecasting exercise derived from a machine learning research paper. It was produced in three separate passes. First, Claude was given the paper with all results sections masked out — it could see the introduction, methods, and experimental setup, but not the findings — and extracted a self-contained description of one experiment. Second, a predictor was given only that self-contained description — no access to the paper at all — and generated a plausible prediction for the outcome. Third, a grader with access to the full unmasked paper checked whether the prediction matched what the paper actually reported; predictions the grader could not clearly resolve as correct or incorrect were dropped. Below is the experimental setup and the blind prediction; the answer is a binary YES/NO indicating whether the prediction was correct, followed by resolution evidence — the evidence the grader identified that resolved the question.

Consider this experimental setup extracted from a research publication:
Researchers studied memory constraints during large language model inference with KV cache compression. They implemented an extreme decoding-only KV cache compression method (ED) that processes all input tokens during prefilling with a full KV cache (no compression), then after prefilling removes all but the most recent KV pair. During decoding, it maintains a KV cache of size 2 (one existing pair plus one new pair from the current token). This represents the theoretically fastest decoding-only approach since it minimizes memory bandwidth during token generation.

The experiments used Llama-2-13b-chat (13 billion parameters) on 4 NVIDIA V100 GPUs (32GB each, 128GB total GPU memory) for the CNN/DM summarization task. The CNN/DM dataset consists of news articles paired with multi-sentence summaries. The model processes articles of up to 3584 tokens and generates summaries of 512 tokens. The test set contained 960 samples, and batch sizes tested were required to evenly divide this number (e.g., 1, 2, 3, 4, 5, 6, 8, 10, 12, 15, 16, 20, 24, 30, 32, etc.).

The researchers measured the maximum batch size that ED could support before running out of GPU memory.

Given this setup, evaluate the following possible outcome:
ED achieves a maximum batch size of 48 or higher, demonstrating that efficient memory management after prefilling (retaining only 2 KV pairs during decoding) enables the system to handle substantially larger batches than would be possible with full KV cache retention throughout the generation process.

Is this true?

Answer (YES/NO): NO